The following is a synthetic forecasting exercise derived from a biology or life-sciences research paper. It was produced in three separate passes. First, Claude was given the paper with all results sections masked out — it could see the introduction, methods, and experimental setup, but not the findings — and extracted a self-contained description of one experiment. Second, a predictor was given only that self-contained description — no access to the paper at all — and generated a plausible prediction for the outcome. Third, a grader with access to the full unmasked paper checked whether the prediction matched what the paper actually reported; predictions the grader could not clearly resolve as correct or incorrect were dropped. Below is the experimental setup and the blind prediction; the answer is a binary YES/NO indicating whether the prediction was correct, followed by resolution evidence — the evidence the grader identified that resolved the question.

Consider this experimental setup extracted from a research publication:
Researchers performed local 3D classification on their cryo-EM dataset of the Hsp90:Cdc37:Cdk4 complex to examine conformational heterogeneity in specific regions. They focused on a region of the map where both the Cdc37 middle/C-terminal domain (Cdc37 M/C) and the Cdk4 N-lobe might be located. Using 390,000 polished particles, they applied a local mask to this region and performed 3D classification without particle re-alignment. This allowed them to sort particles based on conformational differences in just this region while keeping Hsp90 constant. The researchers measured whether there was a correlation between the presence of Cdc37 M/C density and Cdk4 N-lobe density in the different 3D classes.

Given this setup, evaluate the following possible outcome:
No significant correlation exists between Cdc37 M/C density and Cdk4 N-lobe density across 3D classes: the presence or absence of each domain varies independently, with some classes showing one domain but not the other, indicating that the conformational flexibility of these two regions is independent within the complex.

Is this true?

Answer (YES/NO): NO